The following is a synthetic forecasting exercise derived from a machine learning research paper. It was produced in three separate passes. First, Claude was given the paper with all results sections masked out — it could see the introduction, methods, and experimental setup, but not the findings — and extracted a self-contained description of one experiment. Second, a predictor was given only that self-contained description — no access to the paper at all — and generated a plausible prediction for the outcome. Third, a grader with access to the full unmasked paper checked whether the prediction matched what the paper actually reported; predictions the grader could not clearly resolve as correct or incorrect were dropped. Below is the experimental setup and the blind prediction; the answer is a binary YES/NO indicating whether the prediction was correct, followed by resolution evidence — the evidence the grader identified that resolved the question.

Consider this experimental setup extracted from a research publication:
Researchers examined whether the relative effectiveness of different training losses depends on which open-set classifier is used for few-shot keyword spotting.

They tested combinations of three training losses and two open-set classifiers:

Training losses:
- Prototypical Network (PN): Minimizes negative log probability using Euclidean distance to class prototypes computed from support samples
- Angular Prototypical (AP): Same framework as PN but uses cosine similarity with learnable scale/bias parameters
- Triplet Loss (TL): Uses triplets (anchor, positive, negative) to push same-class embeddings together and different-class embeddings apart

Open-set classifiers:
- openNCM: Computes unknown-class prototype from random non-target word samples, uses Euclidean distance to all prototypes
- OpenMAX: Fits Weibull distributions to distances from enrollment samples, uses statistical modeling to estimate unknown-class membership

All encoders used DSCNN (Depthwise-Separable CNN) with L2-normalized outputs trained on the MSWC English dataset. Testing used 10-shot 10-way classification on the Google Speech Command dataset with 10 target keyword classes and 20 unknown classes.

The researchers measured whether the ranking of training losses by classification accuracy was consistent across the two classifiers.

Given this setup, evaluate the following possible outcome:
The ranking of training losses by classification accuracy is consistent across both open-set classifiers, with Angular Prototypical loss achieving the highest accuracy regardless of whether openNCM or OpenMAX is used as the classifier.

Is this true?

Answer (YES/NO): NO